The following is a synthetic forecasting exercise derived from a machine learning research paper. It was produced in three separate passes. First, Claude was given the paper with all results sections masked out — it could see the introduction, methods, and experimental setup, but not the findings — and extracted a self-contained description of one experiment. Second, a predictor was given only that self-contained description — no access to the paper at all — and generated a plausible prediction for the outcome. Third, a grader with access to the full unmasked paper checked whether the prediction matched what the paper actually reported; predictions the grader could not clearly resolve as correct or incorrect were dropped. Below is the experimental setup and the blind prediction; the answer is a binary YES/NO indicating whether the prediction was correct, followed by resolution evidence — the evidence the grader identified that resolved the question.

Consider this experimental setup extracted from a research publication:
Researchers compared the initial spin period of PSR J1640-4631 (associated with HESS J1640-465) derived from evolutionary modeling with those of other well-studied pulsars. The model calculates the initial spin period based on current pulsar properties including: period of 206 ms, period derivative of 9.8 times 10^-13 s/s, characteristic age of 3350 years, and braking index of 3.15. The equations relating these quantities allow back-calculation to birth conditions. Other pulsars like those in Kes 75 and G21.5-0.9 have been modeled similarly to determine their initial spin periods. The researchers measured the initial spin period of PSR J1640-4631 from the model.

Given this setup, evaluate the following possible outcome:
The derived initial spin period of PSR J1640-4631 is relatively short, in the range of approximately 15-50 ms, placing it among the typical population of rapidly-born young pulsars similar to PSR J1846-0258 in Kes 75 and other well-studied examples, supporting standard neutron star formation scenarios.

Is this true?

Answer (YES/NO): NO